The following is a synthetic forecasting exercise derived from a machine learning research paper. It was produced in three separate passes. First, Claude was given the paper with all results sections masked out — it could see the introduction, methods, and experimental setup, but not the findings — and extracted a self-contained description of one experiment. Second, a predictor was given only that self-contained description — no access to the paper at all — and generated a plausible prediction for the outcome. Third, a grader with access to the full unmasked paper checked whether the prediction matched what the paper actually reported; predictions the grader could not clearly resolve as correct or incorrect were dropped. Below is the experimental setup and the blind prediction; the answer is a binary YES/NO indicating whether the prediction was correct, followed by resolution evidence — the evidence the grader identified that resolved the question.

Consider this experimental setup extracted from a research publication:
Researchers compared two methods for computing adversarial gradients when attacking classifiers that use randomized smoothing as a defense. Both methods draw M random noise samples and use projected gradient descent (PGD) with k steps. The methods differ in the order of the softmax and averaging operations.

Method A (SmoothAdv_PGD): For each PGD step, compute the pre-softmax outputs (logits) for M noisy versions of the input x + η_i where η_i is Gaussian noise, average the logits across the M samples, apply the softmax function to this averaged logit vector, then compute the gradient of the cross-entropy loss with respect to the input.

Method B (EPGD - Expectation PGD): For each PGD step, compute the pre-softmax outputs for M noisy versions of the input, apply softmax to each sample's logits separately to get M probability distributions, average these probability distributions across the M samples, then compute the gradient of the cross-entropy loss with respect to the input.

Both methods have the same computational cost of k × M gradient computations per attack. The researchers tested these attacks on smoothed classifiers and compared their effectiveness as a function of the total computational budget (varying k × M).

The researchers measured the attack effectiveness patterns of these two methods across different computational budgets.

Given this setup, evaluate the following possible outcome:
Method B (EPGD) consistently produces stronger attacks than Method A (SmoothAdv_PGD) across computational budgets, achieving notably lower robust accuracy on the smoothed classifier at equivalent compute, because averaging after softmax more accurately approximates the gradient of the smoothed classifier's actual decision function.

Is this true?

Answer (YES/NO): YES